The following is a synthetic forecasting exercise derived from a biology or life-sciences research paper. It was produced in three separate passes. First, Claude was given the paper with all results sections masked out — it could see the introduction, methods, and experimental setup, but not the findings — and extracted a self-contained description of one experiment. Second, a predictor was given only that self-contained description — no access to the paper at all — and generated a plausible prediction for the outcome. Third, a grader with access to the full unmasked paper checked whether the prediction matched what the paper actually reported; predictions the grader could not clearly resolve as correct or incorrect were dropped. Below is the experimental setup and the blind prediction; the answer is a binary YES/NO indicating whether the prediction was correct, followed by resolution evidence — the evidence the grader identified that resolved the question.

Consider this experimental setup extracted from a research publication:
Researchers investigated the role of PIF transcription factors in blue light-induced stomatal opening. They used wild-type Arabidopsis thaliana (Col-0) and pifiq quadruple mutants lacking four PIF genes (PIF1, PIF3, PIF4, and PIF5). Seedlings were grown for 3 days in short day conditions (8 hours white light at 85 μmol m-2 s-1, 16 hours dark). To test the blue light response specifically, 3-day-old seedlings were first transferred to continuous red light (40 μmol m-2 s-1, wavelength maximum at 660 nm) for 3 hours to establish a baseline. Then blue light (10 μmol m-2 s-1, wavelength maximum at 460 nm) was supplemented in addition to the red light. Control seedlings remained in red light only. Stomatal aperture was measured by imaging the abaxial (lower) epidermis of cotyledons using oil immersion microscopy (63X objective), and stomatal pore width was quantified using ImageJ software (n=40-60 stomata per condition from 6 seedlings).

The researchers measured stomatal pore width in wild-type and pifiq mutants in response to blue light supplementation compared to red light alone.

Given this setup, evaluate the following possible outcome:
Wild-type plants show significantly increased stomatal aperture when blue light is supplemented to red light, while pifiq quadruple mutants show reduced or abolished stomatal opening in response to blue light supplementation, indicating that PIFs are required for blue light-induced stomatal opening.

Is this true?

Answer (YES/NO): YES